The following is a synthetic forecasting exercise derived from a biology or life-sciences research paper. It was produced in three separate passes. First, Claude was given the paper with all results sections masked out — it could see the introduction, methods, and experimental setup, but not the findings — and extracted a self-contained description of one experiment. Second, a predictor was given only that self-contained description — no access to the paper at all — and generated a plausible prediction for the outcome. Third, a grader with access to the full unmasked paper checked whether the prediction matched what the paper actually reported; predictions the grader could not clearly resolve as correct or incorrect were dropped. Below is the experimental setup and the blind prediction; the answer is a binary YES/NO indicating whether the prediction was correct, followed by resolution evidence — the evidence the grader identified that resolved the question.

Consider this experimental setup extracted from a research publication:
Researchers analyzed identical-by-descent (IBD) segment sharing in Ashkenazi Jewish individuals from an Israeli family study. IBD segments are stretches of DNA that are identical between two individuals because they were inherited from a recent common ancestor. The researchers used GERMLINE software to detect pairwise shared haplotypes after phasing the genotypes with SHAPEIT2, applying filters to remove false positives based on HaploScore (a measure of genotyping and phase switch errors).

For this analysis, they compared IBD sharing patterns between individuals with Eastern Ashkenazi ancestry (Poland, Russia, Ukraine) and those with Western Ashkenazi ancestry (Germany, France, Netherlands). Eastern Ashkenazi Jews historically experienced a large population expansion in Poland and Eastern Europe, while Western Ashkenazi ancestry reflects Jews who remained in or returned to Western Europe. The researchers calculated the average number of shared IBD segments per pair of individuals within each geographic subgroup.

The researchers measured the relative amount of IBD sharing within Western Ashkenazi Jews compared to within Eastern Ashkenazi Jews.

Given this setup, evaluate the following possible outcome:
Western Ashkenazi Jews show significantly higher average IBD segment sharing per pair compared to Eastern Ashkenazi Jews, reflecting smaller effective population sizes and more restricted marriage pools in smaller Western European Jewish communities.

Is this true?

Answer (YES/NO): YES